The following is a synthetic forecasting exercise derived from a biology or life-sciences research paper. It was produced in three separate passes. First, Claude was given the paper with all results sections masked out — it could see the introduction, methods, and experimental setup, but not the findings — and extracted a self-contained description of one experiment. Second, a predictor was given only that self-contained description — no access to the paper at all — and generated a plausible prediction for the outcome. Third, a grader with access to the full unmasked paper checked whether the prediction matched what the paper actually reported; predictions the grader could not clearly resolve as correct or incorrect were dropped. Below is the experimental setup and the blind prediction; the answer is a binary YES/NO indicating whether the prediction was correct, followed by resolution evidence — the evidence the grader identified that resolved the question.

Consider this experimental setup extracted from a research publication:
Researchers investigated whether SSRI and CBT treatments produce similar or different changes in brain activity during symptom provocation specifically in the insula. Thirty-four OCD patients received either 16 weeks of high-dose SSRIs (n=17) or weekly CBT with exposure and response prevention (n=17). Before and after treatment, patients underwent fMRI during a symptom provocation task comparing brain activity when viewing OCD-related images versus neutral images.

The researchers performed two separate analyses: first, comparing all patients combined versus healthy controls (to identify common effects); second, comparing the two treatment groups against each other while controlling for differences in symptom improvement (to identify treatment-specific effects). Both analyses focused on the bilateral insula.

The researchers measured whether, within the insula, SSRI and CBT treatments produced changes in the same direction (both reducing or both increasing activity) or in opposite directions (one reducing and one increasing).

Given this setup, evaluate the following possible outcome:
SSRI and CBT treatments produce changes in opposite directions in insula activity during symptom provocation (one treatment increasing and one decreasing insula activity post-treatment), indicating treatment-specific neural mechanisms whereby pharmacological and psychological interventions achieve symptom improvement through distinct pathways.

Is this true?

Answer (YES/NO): NO